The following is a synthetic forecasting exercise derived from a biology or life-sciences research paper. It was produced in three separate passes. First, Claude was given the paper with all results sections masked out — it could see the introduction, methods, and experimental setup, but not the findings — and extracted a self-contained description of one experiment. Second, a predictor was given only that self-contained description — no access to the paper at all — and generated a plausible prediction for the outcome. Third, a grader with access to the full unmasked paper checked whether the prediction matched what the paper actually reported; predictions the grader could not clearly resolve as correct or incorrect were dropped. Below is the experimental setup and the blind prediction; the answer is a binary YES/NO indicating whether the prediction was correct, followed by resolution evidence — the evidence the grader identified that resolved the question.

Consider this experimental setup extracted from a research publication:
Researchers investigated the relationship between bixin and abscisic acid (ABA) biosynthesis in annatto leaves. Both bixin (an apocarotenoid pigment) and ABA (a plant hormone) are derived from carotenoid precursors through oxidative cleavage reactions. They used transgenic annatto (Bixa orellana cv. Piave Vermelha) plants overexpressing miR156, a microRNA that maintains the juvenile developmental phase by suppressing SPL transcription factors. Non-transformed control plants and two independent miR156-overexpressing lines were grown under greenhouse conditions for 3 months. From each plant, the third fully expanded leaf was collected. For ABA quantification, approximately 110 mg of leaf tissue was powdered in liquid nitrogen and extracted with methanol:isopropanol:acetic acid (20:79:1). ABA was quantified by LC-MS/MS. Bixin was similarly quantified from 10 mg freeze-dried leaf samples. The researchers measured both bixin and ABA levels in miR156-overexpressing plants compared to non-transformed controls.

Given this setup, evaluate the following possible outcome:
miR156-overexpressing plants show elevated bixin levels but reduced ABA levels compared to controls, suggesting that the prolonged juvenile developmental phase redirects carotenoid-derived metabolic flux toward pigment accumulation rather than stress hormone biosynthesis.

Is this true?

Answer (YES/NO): NO